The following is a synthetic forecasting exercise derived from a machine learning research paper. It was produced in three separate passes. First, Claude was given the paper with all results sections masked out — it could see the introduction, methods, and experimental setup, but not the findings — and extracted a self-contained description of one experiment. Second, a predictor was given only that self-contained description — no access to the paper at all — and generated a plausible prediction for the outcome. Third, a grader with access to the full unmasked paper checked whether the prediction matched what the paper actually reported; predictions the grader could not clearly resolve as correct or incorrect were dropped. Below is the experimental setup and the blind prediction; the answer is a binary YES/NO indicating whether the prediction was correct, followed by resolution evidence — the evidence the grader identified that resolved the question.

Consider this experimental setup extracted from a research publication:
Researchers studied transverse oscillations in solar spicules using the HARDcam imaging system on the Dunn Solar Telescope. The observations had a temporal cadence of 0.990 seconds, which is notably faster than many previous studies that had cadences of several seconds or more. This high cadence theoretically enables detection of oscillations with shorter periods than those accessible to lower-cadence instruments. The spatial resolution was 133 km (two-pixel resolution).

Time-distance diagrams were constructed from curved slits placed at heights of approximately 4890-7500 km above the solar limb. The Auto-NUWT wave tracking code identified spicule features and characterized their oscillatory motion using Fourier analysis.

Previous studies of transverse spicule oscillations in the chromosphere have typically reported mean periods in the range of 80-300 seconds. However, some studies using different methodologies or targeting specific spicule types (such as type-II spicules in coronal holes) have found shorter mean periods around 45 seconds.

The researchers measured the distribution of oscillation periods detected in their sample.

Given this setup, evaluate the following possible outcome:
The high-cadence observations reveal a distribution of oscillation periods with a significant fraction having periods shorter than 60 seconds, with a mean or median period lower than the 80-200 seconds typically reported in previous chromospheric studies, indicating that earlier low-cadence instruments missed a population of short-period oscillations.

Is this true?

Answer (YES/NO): YES